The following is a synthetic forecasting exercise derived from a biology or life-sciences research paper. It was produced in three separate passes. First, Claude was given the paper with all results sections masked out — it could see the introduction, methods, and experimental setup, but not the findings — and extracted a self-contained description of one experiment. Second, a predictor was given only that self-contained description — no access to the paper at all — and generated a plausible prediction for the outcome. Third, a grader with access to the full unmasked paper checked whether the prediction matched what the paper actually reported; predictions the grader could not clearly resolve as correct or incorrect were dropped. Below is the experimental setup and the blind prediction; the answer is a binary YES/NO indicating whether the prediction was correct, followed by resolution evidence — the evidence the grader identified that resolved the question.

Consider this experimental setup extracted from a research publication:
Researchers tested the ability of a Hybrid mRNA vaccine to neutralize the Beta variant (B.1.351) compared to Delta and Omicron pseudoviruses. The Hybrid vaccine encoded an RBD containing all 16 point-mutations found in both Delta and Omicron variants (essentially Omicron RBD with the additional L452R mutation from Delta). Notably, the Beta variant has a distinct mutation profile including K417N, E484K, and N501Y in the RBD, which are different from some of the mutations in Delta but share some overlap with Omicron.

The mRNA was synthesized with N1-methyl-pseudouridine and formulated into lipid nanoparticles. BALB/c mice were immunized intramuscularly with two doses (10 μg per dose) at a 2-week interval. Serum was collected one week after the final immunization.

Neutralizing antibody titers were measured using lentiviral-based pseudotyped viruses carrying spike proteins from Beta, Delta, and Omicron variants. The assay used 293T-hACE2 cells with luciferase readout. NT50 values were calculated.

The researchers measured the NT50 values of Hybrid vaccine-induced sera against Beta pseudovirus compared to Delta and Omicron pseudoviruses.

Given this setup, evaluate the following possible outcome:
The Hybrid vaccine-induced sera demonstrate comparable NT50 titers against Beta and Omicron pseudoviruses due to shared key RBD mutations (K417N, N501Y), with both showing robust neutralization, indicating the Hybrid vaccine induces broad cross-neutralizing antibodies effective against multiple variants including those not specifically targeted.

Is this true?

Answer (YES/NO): NO